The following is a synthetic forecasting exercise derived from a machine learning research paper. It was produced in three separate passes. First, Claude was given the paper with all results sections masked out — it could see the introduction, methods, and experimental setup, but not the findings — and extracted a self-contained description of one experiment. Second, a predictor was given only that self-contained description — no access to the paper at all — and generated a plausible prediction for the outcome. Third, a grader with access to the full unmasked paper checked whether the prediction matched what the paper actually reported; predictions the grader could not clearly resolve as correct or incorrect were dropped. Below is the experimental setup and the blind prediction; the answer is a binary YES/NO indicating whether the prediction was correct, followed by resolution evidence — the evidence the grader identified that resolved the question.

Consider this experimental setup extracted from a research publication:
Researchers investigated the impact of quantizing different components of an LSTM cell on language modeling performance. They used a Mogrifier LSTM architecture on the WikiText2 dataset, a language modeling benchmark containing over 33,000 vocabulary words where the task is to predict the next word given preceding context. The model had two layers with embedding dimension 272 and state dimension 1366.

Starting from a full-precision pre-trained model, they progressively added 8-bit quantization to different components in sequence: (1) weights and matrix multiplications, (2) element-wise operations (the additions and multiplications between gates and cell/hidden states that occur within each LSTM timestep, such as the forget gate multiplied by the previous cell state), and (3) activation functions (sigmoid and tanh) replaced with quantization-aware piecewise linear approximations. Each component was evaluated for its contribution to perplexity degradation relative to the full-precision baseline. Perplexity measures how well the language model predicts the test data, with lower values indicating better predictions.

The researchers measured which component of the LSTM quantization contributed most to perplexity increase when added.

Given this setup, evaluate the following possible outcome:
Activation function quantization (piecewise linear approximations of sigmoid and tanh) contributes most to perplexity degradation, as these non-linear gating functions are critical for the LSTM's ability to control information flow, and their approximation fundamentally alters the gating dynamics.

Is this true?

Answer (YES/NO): NO